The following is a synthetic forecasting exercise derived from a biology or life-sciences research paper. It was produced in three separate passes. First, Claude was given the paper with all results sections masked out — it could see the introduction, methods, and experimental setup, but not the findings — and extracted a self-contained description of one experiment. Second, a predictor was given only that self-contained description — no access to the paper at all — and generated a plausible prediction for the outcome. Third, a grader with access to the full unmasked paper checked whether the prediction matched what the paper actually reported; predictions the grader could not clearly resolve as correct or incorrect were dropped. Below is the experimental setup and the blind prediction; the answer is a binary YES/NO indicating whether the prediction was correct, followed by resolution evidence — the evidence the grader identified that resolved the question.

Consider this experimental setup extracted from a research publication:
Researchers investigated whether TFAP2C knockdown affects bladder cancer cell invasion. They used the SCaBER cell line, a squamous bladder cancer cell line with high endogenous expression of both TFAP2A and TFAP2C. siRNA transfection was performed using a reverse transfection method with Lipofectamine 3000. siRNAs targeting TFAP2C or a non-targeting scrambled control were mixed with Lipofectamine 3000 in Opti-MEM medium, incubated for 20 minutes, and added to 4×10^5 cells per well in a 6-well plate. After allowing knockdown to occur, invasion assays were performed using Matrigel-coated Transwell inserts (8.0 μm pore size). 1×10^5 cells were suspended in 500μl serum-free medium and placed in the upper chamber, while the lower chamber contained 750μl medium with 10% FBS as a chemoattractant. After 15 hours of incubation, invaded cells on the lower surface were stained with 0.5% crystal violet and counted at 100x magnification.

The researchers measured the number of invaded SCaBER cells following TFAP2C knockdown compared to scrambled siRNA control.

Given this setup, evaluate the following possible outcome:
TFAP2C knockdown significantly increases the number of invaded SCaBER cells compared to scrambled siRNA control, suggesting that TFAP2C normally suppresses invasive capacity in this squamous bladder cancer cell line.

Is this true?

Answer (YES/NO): NO